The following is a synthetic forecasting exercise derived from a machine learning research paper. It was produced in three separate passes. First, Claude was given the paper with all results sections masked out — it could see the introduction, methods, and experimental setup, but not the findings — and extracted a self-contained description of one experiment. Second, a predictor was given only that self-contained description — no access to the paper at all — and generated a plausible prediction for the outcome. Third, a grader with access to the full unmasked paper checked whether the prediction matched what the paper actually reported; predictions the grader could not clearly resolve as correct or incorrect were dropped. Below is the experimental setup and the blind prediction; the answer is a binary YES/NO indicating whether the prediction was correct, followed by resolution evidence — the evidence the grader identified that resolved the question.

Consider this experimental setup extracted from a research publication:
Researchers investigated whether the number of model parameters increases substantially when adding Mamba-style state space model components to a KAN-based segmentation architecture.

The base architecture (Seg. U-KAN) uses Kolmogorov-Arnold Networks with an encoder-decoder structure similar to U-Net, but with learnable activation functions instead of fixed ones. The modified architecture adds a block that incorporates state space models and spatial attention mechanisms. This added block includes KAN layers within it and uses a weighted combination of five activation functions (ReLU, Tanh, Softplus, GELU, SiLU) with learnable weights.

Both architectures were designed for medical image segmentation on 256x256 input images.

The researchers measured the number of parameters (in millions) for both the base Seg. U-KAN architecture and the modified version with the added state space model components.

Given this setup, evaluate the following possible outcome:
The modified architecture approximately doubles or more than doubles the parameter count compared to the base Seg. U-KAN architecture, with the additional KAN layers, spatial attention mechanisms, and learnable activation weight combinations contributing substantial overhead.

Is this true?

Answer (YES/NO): NO